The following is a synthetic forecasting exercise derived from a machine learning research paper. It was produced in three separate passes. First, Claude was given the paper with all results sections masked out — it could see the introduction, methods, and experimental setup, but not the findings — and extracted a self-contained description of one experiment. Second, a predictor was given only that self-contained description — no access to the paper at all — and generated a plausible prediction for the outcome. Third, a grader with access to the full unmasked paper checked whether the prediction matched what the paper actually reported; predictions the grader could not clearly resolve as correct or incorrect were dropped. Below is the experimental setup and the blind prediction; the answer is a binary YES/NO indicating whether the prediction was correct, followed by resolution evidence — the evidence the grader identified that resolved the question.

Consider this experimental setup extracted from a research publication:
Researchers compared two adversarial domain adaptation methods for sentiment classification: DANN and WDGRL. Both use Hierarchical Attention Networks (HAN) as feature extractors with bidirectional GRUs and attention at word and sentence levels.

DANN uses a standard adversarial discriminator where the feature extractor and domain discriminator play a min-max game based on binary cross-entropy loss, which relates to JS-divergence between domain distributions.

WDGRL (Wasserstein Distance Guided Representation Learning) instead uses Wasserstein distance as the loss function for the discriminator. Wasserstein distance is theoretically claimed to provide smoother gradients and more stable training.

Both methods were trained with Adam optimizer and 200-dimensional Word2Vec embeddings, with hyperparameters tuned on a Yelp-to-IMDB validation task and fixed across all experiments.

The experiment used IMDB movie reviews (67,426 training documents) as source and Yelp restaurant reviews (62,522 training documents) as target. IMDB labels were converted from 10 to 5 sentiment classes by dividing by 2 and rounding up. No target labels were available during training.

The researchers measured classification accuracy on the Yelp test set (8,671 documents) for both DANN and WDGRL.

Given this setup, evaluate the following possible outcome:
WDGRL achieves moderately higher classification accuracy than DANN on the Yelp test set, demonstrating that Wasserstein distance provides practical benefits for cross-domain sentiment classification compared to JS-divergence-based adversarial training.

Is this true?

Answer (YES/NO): NO